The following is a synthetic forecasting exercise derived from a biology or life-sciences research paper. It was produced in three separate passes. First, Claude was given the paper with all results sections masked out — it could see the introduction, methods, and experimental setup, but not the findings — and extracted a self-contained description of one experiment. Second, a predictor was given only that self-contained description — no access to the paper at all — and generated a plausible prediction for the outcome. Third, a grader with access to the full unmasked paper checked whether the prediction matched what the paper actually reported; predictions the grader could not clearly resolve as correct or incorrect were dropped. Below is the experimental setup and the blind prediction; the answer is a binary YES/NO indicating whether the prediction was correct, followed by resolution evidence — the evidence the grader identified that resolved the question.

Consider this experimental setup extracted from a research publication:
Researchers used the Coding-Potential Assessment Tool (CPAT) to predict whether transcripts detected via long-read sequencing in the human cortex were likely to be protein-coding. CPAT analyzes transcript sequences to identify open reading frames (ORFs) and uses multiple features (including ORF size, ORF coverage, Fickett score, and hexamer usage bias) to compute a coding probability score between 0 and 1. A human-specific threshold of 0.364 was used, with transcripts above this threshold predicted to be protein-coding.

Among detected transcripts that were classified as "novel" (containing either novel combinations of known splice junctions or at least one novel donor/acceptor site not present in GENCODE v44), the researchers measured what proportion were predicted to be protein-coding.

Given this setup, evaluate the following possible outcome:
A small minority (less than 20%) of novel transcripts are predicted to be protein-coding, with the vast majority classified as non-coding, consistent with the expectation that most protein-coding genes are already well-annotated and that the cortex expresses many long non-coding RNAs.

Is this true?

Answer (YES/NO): NO